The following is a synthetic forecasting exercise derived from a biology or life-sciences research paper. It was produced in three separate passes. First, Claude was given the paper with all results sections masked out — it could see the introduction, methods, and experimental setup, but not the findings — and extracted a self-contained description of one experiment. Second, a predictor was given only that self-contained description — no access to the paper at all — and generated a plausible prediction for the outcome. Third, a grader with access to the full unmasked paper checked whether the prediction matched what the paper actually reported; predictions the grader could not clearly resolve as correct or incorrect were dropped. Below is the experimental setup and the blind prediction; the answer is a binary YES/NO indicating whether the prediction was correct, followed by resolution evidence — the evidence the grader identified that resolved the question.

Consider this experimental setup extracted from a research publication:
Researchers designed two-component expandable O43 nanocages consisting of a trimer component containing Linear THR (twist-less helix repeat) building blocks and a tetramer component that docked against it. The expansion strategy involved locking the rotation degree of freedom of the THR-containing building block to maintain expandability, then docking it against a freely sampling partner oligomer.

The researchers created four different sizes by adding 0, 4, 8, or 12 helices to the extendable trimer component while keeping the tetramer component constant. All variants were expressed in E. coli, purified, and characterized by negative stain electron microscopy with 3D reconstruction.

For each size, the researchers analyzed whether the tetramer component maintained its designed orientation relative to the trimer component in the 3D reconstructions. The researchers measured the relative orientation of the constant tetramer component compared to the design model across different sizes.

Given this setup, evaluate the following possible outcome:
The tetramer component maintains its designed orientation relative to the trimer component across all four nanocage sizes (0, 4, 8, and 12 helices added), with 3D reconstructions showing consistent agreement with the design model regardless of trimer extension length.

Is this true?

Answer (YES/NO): NO